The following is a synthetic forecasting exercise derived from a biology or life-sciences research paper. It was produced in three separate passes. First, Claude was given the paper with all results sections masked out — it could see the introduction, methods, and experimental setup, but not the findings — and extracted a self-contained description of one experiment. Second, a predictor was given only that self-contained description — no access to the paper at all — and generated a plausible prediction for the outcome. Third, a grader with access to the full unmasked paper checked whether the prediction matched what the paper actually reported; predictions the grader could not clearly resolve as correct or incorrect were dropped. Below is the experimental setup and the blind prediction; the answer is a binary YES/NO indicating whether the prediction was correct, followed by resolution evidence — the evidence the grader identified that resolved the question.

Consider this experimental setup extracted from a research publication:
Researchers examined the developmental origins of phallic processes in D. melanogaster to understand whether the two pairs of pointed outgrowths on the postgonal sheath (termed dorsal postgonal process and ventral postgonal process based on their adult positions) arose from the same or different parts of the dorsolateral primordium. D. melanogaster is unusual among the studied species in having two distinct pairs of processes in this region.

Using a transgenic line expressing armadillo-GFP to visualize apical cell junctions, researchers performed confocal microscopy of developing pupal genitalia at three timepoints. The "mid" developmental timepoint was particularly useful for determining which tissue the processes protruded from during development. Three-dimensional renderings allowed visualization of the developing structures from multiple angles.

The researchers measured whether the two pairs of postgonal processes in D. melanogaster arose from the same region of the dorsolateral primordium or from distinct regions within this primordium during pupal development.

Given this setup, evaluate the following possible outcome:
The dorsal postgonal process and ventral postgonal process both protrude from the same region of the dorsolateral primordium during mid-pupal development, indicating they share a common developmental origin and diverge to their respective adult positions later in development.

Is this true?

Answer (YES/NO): NO